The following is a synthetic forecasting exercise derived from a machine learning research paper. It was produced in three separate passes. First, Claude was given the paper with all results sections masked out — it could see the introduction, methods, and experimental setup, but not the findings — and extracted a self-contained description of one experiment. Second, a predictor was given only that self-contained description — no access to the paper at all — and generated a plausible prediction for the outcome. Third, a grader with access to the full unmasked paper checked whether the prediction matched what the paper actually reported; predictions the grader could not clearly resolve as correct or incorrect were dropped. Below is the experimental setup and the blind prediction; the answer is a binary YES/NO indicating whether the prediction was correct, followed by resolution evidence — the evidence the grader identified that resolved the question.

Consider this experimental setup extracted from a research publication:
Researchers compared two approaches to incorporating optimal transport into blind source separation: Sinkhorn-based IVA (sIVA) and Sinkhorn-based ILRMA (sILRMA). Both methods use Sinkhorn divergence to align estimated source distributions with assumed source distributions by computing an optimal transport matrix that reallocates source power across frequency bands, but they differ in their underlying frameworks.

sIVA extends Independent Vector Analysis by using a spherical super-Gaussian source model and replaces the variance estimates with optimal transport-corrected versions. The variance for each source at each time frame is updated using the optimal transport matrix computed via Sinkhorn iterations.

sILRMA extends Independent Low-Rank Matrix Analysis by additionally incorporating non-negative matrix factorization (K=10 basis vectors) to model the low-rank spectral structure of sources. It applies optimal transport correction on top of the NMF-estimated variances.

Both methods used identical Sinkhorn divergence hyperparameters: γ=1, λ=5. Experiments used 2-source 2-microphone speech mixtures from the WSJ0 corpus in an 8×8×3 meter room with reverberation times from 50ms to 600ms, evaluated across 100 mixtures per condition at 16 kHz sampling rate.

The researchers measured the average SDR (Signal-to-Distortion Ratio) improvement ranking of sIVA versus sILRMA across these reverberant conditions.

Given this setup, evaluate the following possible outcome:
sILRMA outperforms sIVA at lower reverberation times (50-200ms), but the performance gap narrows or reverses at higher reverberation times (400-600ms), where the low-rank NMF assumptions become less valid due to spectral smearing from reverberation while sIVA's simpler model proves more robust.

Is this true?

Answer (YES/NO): NO